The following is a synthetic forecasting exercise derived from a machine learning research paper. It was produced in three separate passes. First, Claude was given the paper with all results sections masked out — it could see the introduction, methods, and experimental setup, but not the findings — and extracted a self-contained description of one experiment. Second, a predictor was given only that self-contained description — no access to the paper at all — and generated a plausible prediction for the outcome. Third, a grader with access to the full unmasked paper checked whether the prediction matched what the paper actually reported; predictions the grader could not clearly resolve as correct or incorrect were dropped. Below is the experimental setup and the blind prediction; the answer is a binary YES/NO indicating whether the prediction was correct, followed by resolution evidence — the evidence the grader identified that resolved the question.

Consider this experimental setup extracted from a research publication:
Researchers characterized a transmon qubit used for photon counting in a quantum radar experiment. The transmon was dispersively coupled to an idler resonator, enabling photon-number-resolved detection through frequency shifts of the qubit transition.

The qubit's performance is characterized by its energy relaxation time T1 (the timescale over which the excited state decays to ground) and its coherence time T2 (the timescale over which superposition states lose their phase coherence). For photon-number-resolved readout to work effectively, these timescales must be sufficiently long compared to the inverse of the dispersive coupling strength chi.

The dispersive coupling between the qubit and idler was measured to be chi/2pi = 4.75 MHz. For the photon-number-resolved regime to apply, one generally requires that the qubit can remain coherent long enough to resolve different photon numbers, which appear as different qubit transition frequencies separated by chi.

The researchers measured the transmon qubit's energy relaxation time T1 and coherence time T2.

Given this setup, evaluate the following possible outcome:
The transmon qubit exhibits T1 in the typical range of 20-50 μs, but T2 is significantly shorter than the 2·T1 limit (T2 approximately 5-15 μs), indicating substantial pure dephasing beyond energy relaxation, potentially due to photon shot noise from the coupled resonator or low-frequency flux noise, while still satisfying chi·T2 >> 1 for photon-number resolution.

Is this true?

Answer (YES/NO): NO